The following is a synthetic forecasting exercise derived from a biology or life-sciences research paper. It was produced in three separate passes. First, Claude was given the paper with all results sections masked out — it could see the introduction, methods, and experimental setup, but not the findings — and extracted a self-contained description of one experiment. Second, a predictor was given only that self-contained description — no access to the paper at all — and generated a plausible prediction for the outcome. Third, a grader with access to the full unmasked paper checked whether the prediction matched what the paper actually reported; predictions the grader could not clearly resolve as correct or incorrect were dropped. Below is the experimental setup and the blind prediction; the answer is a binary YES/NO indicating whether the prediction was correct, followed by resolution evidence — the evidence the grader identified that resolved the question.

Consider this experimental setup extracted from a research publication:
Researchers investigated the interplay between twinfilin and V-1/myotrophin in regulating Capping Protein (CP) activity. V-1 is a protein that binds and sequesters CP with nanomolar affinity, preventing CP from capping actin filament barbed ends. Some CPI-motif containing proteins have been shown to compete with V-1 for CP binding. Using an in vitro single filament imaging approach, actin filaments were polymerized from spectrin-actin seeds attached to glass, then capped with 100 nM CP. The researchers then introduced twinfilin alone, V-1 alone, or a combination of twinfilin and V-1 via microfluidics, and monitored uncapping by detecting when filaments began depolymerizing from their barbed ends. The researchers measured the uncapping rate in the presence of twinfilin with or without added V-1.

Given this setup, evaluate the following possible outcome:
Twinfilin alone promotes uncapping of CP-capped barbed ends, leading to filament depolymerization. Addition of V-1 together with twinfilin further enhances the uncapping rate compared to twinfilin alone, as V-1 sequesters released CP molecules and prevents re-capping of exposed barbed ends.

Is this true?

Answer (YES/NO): YES